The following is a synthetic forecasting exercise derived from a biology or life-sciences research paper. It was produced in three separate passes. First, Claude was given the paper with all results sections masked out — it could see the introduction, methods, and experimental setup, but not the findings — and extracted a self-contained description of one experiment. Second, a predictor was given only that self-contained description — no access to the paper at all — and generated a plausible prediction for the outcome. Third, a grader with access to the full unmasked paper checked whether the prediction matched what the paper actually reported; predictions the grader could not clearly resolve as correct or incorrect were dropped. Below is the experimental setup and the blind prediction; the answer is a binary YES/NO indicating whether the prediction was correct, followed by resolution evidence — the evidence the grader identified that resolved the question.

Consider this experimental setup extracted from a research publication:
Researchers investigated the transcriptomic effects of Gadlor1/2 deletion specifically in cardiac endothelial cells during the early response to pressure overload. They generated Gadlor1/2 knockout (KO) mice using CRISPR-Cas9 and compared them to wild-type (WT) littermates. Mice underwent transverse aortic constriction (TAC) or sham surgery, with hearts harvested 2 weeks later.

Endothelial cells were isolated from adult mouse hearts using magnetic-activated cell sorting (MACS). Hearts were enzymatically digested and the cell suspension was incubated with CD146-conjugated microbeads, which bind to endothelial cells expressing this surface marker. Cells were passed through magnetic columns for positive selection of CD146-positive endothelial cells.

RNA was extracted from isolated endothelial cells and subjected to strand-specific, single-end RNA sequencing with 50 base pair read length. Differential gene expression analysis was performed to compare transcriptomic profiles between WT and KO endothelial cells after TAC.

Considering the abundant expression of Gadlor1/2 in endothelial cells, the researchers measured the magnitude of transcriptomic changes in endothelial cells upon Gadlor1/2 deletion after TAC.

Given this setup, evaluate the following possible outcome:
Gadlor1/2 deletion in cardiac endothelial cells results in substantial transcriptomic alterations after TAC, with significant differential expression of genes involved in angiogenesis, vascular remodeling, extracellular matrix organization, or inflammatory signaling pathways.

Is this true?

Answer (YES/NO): YES